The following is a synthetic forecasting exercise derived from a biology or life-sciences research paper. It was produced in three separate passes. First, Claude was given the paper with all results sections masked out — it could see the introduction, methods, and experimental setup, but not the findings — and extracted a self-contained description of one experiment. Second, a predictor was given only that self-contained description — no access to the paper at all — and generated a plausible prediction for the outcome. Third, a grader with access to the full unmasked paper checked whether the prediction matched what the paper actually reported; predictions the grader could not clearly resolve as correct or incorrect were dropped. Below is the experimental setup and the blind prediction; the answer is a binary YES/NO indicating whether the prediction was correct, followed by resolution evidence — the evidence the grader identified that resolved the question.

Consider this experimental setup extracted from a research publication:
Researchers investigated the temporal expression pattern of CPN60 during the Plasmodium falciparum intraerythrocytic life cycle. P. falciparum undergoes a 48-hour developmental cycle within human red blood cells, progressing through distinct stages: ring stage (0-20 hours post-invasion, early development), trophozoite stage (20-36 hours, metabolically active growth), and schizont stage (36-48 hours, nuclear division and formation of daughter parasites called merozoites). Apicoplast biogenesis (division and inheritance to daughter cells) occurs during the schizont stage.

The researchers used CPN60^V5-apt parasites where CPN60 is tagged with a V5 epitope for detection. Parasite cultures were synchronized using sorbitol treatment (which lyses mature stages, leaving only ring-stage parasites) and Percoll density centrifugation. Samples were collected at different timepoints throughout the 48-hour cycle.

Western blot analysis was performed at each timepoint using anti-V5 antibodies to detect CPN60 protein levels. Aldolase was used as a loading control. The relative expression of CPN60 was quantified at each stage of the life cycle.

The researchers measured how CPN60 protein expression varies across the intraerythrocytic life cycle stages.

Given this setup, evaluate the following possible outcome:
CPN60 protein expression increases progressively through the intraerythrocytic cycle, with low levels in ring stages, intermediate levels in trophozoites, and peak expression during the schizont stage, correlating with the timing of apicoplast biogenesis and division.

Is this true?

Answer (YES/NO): YES